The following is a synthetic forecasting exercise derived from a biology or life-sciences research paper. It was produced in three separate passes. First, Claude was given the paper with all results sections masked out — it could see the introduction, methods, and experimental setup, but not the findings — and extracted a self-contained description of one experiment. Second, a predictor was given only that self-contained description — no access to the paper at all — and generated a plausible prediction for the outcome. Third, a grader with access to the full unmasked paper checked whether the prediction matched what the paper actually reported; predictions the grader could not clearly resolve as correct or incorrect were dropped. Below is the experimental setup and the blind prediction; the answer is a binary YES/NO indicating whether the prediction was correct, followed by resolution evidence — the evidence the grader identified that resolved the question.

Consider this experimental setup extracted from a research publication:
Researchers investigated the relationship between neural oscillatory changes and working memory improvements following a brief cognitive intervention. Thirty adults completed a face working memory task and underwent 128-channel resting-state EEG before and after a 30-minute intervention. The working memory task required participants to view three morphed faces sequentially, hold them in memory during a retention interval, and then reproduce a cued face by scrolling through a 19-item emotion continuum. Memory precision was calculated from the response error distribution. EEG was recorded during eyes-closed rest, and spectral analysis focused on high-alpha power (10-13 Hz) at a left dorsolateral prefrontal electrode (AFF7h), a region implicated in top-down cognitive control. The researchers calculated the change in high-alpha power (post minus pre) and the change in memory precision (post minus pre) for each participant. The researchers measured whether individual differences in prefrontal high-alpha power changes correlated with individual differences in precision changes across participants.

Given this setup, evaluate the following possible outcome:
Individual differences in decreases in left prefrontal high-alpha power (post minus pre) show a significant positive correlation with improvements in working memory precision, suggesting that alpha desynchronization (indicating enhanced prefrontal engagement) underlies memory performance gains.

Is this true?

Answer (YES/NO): NO